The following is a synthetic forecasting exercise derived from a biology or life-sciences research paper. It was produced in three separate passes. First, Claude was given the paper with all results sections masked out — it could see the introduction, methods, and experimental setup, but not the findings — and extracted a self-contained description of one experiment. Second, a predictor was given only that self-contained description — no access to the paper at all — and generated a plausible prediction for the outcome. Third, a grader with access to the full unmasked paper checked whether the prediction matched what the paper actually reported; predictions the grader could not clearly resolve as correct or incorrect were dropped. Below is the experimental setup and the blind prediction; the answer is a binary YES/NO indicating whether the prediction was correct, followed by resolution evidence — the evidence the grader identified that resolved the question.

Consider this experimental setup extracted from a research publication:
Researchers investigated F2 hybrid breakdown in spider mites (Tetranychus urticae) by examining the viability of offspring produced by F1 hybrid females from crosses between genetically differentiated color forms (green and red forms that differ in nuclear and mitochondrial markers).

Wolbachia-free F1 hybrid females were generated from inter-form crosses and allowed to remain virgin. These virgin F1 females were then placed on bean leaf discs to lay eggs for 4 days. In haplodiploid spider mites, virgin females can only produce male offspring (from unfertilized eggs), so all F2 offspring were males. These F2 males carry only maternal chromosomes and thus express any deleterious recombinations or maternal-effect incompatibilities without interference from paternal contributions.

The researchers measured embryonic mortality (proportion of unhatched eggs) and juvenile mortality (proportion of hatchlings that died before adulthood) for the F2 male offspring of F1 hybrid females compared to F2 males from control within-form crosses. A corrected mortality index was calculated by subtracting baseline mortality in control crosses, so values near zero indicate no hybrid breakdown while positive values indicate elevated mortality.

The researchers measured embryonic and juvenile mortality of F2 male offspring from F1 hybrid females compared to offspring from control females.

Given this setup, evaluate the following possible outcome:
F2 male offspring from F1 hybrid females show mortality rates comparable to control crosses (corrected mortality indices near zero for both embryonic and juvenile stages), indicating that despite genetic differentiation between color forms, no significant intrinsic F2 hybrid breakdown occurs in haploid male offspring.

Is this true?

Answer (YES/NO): NO